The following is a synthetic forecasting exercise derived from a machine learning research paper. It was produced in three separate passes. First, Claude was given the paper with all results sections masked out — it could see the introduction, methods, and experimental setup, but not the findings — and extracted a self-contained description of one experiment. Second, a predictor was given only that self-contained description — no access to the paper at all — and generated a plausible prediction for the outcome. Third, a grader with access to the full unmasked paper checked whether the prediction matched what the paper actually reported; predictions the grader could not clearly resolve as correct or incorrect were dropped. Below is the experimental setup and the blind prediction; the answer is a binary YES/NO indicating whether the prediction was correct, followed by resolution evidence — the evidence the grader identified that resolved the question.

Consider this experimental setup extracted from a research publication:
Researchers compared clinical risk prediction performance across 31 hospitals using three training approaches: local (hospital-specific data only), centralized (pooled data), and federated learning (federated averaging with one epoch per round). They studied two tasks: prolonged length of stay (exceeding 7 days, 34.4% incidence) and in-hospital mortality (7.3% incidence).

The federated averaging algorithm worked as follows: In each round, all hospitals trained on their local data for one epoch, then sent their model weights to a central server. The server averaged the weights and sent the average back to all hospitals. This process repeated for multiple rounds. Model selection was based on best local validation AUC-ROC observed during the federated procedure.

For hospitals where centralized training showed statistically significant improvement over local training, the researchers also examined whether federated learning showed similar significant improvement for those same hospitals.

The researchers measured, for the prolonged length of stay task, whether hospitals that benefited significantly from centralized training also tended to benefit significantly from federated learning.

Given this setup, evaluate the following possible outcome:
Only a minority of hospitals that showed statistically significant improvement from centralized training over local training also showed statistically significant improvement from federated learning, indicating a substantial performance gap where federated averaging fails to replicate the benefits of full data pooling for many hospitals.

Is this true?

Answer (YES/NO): NO